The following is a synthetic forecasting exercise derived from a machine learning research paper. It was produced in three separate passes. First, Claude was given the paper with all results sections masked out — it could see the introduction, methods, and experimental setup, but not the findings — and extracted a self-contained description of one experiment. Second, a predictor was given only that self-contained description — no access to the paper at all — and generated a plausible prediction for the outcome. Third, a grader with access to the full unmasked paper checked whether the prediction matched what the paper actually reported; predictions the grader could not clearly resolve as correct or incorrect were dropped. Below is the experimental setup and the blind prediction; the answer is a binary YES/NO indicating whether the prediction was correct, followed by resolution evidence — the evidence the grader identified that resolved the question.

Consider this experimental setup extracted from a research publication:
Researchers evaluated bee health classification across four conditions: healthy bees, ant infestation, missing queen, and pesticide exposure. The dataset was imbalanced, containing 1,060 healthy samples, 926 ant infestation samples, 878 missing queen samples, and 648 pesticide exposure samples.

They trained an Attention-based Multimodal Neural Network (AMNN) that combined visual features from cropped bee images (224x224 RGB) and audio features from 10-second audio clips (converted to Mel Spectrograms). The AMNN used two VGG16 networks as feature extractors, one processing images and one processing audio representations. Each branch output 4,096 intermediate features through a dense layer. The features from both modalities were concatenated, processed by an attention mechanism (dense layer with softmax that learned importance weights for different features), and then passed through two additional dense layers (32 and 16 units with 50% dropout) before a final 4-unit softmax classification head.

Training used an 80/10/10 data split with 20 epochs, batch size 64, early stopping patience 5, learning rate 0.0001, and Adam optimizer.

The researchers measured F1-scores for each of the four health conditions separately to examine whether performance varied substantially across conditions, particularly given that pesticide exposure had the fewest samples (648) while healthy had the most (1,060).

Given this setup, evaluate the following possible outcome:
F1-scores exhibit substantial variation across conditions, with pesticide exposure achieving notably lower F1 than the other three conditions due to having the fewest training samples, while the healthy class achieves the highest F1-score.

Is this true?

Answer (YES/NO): NO